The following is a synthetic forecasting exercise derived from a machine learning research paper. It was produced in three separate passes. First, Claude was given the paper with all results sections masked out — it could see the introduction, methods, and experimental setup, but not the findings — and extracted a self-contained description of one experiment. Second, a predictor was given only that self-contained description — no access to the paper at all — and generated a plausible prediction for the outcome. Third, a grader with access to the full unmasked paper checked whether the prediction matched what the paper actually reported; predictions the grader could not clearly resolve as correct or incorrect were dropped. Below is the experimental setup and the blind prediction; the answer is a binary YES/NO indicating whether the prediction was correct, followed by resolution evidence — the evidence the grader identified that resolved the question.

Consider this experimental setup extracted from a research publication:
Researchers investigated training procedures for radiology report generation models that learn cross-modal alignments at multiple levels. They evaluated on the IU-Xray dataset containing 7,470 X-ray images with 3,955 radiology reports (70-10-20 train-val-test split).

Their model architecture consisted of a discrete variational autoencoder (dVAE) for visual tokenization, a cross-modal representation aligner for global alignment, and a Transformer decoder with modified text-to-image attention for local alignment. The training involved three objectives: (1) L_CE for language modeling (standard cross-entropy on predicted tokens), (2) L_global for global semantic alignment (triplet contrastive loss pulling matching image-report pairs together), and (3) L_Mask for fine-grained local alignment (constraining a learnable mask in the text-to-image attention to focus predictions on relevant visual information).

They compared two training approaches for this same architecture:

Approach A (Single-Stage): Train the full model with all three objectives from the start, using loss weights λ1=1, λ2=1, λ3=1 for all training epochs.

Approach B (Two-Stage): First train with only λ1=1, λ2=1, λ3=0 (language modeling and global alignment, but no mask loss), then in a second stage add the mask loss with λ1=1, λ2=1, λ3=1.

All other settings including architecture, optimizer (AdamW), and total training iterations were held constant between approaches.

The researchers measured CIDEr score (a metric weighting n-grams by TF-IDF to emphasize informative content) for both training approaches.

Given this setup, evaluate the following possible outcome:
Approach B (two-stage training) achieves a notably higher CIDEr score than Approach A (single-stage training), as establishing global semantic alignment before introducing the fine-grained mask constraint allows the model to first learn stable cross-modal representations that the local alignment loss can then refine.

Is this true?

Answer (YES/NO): YES